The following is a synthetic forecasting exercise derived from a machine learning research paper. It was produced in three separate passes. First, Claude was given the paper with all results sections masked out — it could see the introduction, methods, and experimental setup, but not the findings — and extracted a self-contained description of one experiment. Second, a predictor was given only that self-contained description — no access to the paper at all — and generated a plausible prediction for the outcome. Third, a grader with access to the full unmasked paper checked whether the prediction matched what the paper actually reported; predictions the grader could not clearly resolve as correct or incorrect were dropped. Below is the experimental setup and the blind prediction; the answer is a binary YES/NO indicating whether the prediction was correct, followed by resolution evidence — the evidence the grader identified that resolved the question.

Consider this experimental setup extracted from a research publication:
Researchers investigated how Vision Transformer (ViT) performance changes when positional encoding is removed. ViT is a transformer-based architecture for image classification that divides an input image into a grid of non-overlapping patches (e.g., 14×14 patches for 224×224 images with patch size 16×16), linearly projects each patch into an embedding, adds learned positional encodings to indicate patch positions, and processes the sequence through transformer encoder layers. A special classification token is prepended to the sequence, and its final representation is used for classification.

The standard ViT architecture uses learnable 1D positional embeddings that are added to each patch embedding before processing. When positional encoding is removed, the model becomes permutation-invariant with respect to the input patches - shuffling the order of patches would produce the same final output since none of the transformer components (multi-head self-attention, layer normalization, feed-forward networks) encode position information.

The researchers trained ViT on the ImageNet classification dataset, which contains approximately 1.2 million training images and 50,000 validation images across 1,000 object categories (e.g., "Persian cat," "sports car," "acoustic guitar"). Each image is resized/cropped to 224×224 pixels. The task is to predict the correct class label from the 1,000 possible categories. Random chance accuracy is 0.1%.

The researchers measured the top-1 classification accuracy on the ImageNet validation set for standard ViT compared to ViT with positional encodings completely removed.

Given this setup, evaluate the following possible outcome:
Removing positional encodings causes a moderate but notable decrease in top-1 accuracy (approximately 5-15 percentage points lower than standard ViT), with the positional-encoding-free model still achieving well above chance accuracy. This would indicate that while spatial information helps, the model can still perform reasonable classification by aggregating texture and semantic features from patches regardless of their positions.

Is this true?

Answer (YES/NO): NO